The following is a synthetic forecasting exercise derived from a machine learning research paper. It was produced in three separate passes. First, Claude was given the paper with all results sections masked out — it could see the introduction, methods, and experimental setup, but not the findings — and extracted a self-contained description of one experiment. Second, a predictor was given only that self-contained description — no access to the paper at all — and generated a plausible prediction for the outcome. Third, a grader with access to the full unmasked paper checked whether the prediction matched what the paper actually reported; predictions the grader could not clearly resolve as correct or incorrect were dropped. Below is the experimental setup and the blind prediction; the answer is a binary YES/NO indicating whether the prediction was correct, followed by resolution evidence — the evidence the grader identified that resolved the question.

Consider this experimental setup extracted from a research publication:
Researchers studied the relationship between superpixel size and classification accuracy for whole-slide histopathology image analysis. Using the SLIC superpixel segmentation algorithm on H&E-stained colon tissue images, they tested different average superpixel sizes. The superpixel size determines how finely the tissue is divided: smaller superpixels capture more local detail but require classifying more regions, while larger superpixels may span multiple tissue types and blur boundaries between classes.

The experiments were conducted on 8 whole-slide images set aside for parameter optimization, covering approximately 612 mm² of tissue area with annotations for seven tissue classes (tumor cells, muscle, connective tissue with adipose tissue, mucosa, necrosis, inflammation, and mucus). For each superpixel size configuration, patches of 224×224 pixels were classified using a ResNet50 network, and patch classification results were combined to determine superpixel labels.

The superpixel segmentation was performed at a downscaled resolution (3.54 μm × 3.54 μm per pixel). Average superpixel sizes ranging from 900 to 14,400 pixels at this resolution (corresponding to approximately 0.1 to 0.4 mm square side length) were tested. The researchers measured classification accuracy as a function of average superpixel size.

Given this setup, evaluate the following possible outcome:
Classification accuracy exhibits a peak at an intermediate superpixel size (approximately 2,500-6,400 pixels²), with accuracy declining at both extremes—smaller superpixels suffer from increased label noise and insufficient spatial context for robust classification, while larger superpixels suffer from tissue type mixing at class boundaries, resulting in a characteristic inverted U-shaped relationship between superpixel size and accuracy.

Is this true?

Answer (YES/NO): NO